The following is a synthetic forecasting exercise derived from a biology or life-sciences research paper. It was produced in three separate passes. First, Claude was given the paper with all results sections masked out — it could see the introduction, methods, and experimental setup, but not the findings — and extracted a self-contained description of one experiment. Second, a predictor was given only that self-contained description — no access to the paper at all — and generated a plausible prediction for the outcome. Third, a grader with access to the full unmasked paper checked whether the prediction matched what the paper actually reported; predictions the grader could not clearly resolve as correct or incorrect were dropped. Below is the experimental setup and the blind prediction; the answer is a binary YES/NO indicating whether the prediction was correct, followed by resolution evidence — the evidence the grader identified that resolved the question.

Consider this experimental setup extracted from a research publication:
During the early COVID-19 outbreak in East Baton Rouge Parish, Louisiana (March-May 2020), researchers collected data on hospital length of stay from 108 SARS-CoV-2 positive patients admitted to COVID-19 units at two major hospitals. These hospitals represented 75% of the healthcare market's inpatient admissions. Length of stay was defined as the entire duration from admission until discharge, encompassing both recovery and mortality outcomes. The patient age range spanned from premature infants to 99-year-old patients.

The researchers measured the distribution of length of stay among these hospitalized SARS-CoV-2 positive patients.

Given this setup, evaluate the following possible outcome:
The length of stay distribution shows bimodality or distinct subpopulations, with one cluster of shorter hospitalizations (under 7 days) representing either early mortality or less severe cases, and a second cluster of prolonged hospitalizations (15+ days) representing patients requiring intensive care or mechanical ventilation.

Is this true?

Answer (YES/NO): NO